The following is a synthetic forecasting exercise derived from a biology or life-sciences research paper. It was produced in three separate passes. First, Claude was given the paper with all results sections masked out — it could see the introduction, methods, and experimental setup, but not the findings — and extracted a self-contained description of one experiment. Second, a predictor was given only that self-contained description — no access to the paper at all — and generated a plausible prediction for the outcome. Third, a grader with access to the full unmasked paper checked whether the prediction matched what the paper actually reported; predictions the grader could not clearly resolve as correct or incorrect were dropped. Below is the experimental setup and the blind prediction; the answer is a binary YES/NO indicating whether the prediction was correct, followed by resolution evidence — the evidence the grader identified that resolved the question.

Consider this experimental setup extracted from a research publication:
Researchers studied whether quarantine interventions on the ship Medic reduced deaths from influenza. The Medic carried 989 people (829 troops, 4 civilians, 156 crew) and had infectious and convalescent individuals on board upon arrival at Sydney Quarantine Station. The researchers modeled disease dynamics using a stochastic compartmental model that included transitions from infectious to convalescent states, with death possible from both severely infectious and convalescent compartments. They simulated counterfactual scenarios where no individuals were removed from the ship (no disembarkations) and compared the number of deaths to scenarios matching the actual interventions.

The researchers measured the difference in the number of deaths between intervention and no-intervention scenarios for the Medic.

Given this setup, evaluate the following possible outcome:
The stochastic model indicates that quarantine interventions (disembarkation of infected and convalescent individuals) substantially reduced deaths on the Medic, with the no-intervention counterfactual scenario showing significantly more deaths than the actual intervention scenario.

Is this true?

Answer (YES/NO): NO